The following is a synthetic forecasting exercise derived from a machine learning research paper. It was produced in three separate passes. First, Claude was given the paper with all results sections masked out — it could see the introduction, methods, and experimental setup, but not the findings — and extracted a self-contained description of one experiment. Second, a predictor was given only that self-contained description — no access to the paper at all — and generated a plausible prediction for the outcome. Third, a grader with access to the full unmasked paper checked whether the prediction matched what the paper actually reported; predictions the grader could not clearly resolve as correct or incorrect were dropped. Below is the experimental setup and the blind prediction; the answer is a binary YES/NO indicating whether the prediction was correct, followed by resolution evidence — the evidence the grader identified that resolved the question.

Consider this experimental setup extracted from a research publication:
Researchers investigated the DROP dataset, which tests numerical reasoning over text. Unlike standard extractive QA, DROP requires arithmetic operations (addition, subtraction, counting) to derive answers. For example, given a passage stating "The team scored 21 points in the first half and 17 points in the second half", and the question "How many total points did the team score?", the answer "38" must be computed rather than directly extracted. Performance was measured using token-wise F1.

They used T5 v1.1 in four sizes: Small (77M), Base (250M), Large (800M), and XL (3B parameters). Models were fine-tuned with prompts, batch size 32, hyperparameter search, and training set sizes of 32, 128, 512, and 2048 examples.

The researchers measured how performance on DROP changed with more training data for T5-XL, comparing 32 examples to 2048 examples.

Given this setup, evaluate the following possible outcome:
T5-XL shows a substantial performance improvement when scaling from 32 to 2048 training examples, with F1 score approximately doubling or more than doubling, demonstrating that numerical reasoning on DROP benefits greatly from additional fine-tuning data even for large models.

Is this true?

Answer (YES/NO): NO